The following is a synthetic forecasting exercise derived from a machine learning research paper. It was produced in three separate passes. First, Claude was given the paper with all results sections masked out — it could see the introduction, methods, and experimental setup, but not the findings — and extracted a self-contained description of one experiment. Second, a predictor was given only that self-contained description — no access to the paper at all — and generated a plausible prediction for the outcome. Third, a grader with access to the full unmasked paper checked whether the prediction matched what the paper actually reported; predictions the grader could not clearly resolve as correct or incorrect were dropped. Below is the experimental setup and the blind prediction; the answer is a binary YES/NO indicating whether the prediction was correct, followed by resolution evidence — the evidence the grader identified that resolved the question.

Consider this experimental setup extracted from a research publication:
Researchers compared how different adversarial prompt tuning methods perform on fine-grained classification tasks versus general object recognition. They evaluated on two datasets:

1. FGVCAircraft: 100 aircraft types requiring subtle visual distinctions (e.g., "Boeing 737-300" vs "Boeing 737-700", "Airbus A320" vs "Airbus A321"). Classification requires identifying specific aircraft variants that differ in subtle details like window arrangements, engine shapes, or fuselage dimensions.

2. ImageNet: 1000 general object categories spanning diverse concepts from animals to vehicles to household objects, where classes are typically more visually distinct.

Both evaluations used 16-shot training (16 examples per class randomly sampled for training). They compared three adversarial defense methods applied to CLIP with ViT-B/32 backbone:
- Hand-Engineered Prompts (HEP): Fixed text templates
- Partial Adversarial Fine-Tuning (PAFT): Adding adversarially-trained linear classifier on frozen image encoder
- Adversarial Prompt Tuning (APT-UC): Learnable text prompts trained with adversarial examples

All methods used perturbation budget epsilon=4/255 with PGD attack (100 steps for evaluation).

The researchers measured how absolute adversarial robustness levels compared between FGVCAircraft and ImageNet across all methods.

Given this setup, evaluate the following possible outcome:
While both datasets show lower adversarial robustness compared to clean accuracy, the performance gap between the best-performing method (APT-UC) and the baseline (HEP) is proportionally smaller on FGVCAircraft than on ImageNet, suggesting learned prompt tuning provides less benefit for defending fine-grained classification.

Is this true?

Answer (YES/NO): NO